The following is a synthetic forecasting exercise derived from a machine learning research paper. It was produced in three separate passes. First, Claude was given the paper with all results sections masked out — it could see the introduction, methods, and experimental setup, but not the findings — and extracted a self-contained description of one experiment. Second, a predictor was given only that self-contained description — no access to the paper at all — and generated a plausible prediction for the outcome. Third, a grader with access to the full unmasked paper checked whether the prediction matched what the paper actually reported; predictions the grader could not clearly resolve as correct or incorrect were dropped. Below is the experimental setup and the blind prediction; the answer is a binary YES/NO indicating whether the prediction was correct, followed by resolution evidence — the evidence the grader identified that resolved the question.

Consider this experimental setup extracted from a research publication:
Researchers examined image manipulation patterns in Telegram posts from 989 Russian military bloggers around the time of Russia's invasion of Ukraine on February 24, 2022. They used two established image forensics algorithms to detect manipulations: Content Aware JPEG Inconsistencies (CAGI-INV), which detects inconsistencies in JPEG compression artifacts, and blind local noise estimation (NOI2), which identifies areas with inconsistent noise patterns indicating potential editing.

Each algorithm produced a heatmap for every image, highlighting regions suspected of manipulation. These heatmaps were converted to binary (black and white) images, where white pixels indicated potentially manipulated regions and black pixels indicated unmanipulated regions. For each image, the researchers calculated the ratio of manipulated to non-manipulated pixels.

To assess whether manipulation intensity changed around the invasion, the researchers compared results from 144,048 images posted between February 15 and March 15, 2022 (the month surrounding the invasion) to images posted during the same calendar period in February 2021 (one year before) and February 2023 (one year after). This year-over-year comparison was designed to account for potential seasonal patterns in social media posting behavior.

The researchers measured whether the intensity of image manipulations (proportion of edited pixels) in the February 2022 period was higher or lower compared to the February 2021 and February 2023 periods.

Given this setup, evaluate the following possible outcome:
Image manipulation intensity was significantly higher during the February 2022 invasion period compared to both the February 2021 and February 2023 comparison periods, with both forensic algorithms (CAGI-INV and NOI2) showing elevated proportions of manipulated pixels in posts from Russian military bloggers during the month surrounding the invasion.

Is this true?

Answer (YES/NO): YES